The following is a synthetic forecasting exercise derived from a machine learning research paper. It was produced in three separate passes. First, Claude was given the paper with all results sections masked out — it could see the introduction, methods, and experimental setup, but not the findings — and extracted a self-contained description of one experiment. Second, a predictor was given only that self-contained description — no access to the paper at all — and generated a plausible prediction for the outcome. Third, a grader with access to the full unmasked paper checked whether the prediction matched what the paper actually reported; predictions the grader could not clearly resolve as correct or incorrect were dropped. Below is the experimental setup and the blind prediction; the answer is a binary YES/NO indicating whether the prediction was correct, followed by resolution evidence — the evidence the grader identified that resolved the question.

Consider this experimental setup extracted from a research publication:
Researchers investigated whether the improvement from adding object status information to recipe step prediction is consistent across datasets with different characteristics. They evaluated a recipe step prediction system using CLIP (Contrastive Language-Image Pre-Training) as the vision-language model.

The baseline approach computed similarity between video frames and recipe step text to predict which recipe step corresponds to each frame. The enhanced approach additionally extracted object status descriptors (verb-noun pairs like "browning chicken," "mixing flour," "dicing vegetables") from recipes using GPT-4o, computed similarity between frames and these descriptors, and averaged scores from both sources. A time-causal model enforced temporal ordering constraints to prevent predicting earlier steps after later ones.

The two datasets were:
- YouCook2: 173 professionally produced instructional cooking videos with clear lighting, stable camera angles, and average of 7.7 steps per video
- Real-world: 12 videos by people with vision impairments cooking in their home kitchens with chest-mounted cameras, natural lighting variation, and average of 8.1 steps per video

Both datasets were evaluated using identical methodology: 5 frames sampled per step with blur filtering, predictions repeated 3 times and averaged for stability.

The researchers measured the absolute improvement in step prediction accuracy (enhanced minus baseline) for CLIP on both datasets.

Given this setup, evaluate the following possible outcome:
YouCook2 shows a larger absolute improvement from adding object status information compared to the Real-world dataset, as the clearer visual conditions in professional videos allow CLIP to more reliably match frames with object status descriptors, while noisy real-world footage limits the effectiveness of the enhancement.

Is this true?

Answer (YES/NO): YES